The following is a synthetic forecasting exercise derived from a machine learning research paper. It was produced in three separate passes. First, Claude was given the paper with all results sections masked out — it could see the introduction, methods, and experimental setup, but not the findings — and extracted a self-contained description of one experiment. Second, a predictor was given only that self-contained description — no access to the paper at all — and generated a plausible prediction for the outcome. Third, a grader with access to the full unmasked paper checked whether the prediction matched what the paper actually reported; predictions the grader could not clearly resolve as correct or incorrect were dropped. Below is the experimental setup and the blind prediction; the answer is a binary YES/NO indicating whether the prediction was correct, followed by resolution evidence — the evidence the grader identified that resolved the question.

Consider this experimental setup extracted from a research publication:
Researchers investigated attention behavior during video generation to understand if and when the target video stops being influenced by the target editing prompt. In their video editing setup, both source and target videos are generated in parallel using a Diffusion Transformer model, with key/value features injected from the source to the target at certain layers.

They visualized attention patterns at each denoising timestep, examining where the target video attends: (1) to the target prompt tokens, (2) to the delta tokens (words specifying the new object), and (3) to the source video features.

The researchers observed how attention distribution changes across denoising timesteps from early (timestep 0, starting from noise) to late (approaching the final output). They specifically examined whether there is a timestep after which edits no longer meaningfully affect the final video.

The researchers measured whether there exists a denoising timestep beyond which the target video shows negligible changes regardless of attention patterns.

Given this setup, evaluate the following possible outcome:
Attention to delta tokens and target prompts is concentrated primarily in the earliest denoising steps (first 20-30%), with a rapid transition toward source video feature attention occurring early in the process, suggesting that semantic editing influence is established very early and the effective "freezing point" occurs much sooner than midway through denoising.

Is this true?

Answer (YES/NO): NO